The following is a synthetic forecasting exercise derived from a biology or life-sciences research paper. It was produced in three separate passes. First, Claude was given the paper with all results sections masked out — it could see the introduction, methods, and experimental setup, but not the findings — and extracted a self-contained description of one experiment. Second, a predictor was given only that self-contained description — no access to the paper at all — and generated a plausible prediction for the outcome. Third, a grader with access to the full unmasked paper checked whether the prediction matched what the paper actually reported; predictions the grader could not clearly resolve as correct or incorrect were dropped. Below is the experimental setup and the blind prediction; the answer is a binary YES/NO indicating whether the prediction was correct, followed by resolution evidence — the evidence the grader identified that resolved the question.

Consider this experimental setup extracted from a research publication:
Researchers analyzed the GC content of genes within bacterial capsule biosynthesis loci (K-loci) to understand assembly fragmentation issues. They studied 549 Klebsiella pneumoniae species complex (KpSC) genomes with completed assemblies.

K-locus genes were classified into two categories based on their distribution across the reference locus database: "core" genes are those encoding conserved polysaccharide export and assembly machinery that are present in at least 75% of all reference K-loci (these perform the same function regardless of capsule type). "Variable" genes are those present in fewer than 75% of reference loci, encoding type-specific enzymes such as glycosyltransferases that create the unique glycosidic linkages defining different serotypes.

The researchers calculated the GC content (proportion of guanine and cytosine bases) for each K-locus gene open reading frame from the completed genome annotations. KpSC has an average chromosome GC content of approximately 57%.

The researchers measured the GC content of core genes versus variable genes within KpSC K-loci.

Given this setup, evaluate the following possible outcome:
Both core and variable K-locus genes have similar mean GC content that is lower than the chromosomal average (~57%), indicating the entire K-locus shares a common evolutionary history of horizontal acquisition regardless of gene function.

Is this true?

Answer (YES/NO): NO